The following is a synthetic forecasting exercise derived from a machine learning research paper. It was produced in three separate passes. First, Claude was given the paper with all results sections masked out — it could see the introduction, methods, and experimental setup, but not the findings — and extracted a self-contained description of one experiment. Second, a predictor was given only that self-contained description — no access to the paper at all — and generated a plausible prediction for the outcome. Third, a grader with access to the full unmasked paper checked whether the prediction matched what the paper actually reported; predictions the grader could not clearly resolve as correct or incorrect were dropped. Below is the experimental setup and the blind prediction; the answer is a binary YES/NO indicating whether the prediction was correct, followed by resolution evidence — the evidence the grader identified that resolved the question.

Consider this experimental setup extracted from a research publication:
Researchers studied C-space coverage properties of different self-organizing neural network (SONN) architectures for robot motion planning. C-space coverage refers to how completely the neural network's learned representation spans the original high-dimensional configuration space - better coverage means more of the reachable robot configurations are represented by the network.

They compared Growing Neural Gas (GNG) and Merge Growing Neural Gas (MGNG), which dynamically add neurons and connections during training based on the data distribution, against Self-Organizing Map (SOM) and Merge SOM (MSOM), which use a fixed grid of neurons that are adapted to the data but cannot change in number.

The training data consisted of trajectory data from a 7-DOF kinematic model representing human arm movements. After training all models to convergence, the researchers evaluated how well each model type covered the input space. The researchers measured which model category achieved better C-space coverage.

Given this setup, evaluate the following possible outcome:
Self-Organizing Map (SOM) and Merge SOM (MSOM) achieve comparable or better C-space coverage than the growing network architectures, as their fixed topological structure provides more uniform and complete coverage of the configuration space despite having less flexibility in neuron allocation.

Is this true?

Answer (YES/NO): NO